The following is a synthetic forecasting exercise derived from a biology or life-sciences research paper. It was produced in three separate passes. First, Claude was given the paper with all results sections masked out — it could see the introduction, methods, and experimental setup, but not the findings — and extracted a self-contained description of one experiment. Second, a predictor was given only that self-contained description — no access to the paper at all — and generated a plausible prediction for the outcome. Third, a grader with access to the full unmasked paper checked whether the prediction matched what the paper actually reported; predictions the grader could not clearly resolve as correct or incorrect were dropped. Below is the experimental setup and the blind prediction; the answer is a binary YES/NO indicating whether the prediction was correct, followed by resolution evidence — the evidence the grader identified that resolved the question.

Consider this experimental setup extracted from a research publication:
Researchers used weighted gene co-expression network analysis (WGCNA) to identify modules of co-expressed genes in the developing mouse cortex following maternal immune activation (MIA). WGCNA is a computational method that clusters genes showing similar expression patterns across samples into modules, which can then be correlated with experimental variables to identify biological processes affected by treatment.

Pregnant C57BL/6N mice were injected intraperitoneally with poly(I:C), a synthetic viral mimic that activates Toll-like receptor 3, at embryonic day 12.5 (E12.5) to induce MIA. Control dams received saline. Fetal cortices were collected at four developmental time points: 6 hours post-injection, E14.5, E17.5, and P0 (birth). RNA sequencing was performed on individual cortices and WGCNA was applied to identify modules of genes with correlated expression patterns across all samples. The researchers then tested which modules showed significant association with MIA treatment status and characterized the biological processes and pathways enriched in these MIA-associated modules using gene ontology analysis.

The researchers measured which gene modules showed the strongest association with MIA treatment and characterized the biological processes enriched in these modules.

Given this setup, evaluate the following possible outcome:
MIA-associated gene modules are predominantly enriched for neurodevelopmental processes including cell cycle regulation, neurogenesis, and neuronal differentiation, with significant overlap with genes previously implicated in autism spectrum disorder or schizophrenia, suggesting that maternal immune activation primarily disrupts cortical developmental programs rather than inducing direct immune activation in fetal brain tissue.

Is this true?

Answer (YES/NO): NO